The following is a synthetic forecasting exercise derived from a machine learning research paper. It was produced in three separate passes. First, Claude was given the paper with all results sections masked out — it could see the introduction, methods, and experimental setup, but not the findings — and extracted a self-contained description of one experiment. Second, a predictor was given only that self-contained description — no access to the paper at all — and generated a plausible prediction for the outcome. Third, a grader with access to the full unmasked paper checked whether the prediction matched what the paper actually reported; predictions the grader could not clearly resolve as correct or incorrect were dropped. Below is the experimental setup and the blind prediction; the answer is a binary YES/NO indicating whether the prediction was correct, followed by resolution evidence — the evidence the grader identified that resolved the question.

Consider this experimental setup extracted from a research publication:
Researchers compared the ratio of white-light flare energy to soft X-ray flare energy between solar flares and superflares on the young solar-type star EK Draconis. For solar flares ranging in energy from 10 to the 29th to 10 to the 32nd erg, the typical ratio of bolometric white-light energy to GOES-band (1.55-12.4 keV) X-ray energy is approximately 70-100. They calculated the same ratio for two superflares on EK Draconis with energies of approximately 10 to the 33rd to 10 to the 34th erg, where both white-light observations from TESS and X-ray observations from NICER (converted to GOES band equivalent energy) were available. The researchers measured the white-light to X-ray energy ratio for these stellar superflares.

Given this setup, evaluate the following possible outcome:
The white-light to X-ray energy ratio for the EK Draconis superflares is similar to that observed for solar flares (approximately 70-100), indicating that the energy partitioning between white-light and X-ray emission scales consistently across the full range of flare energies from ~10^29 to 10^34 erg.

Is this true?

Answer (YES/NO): NO